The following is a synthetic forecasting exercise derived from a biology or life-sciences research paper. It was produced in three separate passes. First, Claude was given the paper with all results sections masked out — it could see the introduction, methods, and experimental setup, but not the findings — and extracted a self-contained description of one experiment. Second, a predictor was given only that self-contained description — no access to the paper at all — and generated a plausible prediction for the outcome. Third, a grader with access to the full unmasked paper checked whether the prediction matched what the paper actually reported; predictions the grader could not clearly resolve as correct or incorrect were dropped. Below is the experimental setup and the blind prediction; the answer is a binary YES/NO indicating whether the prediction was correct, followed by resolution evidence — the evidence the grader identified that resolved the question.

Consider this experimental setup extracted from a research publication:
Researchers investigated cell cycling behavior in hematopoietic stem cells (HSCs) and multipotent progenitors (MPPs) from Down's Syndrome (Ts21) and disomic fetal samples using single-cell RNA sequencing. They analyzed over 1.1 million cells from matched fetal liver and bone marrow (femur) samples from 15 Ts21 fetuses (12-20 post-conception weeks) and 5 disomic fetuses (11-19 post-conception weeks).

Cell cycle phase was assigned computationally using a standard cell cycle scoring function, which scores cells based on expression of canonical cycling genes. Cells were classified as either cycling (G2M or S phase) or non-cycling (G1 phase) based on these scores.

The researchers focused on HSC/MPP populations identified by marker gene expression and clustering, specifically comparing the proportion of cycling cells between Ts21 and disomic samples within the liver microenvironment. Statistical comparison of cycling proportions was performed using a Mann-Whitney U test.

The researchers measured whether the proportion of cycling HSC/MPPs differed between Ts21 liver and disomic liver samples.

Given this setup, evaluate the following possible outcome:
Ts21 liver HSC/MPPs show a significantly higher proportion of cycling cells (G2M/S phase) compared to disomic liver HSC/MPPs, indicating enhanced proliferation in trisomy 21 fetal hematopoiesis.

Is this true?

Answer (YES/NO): YES